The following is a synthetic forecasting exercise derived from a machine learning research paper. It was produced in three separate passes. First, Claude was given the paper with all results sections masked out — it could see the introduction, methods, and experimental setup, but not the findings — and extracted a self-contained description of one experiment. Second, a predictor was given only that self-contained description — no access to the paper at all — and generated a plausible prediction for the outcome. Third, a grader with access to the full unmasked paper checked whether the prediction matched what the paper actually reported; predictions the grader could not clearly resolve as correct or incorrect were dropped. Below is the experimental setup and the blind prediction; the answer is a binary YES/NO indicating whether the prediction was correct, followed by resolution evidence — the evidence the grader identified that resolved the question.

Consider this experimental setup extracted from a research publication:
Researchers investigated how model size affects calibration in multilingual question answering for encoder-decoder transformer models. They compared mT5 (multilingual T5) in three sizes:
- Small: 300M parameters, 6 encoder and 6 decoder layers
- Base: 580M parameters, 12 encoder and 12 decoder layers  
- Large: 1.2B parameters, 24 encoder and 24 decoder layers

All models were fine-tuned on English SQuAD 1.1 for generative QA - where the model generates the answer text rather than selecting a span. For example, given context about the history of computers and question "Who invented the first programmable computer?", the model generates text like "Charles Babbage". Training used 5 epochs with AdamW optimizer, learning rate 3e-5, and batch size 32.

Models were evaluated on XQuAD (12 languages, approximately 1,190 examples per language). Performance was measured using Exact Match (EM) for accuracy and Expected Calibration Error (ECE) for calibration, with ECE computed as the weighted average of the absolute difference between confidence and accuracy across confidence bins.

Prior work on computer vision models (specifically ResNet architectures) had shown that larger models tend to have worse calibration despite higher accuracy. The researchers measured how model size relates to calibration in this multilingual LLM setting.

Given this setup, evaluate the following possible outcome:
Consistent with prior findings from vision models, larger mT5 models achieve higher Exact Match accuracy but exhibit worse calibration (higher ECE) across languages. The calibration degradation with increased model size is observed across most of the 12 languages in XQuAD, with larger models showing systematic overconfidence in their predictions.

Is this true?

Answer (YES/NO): NO